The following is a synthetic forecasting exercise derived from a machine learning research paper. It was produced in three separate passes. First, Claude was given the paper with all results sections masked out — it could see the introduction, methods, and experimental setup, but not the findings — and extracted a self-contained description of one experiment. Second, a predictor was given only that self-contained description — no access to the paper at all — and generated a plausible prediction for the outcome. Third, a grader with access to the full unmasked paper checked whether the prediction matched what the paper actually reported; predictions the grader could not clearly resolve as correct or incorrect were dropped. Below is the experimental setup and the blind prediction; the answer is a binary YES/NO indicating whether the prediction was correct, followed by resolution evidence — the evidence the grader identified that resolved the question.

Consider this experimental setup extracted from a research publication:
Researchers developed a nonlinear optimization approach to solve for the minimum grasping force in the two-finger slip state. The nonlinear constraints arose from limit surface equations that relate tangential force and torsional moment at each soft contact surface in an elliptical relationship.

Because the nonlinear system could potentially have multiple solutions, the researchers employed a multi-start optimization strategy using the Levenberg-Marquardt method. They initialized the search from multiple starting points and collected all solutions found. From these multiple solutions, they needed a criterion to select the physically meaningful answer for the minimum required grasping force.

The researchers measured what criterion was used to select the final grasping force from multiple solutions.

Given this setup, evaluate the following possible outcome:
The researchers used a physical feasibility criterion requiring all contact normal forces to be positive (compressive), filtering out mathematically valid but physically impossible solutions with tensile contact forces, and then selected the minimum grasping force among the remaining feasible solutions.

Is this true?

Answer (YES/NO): NO